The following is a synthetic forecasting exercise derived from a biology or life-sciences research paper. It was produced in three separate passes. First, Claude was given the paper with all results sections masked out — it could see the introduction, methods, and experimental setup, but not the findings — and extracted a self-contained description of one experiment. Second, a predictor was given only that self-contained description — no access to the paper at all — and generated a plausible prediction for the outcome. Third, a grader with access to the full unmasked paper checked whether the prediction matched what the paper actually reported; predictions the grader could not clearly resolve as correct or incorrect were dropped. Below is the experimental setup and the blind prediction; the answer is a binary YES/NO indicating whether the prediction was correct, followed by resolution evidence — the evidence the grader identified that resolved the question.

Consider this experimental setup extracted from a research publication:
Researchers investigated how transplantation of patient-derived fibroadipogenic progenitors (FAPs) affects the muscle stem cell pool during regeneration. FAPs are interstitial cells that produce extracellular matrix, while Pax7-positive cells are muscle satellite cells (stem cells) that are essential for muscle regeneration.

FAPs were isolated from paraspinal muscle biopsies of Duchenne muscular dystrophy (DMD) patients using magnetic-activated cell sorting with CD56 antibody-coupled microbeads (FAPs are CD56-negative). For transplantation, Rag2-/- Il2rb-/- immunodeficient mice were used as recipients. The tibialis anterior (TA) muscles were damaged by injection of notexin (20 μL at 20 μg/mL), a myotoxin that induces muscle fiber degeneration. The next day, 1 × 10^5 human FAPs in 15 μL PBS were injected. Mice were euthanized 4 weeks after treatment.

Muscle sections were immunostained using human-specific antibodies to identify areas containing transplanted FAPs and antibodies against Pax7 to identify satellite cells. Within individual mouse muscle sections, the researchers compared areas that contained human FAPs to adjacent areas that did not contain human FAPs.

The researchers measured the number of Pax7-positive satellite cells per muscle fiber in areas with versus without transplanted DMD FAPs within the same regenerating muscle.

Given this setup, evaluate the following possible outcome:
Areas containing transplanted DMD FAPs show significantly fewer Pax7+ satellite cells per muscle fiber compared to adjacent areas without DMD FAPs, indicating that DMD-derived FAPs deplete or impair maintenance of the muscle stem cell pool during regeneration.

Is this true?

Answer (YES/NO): YES